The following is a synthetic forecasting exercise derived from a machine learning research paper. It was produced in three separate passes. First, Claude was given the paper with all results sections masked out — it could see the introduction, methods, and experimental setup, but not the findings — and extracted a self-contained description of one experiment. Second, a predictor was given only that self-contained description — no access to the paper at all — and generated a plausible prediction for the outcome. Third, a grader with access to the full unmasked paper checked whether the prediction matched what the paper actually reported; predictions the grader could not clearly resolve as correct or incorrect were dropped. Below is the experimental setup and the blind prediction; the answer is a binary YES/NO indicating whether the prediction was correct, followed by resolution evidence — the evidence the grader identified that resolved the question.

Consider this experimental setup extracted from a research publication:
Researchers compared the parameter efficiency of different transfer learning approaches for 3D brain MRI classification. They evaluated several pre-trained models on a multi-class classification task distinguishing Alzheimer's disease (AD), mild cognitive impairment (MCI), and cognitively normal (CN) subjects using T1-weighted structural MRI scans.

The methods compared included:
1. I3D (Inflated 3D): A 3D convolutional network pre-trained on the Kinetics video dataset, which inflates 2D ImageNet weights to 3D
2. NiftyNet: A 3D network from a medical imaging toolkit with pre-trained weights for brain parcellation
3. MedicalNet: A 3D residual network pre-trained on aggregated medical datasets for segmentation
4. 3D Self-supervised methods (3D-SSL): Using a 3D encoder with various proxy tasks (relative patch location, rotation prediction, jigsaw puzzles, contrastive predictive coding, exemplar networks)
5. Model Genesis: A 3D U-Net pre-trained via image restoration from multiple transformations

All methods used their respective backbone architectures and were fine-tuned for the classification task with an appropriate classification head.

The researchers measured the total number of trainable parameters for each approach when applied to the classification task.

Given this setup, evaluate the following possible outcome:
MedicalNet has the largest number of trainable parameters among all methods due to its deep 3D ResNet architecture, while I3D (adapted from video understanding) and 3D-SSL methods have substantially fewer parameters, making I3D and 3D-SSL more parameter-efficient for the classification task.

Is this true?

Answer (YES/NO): NO